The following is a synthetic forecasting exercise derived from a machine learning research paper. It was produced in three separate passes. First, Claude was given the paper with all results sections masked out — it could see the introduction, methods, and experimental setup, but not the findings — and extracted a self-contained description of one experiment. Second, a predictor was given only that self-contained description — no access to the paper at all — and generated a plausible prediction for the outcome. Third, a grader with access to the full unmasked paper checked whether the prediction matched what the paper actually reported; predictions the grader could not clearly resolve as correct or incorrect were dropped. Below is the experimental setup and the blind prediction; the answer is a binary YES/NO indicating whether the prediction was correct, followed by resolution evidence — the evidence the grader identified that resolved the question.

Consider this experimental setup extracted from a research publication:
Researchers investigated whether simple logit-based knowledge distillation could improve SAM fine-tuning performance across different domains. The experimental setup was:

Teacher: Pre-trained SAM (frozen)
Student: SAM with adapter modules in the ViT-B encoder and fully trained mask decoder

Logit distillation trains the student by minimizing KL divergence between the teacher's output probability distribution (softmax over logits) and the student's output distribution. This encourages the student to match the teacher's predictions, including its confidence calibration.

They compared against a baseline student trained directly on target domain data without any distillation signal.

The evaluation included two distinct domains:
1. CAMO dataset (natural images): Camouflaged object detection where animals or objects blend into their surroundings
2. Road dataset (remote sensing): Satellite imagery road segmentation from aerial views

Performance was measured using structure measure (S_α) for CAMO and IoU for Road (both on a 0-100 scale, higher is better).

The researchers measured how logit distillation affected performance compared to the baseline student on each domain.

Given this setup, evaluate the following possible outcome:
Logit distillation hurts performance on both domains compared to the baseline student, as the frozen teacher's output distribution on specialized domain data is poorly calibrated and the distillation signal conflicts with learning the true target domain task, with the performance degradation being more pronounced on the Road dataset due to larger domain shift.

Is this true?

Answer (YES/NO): NO